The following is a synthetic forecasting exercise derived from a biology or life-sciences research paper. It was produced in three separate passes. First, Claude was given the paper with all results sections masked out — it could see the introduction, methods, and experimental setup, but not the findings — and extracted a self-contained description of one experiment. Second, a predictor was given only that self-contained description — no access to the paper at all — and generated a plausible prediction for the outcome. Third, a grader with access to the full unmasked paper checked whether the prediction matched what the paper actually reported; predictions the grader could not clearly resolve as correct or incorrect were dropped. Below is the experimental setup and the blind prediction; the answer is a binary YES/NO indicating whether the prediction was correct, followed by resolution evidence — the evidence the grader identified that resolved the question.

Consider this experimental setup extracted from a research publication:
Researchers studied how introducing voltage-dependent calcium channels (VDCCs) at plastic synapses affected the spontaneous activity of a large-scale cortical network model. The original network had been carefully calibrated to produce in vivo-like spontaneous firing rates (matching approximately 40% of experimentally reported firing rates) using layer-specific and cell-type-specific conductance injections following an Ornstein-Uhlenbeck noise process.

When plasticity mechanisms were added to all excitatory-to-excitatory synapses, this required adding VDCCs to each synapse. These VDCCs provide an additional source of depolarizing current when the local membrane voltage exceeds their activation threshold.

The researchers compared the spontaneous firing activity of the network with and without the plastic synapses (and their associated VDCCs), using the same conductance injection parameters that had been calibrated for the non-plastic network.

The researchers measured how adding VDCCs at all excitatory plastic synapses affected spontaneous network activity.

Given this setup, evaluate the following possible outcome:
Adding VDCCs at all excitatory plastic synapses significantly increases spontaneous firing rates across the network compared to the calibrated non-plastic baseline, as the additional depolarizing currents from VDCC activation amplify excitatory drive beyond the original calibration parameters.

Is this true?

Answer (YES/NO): YES